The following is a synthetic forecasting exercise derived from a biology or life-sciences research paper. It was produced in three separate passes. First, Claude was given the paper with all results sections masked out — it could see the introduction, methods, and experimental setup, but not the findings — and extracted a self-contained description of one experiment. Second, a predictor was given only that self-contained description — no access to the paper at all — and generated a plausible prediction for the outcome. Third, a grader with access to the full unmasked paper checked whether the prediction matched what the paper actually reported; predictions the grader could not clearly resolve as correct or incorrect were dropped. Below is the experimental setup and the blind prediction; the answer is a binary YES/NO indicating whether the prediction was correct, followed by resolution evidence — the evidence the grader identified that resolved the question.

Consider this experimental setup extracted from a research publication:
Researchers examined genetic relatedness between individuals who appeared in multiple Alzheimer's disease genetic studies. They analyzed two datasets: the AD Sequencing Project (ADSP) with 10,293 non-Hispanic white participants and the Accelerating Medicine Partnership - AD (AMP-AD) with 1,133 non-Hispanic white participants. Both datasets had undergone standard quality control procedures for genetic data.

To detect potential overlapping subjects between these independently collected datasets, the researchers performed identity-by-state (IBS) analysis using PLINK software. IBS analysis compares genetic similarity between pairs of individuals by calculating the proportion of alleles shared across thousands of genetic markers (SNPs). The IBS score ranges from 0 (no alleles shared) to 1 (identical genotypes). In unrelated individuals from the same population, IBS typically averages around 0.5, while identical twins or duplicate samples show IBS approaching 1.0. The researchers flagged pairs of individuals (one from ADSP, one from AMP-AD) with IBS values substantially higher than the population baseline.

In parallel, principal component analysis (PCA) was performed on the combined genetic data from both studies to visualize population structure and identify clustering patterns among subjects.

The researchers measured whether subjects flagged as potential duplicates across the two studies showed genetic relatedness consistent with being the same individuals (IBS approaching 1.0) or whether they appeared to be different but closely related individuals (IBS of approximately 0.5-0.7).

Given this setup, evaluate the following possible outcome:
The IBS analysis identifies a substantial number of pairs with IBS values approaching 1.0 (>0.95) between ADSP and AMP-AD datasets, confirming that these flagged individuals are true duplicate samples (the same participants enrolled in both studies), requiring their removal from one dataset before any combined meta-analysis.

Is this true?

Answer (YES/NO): YES